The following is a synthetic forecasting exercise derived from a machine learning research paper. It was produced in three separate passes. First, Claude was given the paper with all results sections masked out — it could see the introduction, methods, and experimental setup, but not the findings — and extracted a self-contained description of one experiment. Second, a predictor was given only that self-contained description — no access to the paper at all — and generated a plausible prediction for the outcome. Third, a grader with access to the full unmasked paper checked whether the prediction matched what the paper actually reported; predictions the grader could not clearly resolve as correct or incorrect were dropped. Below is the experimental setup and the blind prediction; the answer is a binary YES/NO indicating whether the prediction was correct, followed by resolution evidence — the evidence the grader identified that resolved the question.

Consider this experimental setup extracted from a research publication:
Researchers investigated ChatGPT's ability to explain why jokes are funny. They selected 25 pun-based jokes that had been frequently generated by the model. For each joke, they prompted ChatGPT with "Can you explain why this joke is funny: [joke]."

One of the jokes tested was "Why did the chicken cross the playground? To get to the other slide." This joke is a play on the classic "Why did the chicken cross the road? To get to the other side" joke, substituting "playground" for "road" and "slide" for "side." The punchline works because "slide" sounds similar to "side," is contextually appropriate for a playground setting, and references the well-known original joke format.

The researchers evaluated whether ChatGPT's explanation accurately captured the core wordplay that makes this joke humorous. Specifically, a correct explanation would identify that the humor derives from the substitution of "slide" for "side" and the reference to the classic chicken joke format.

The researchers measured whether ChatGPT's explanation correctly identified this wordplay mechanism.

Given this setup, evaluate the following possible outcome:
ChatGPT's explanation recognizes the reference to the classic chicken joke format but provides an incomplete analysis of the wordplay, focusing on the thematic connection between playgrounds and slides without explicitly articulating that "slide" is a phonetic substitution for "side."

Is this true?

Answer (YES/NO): NO